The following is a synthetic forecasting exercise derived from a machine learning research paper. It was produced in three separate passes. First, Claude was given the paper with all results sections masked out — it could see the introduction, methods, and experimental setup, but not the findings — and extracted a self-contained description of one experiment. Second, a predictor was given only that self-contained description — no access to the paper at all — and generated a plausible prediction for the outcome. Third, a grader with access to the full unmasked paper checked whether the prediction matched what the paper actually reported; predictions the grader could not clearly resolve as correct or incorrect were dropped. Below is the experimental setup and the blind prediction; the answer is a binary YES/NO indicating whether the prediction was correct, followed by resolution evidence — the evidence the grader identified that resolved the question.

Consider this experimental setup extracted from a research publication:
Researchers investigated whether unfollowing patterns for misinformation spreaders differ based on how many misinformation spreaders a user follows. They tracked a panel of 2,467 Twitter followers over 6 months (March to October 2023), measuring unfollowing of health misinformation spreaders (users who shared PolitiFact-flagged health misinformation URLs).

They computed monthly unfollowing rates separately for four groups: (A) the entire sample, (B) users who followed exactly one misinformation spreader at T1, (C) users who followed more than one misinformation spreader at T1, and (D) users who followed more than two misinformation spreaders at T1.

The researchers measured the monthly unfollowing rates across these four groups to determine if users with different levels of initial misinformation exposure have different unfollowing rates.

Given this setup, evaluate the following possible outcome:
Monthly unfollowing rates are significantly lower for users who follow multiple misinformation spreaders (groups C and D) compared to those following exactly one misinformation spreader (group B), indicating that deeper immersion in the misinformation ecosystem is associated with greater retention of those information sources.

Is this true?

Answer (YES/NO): NO